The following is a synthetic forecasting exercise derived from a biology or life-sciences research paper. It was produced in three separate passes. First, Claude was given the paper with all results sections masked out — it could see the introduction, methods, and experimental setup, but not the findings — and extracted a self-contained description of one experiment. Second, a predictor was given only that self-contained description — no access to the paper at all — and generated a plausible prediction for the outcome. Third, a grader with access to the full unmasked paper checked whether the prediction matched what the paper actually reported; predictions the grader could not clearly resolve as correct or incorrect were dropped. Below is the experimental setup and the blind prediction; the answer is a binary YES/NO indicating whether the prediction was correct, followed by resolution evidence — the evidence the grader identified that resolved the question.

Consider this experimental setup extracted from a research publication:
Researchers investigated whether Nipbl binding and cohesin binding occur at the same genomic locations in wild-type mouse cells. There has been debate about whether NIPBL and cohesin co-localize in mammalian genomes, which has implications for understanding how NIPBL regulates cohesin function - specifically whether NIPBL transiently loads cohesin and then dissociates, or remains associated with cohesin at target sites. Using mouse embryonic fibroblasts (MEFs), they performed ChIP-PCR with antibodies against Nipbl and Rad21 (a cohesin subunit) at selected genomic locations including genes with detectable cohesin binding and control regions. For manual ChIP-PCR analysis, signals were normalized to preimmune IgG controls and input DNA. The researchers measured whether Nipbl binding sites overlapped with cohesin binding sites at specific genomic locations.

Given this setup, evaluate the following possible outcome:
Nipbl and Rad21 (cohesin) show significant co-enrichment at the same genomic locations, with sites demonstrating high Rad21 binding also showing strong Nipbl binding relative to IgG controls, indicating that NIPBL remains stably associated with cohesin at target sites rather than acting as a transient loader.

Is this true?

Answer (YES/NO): YES